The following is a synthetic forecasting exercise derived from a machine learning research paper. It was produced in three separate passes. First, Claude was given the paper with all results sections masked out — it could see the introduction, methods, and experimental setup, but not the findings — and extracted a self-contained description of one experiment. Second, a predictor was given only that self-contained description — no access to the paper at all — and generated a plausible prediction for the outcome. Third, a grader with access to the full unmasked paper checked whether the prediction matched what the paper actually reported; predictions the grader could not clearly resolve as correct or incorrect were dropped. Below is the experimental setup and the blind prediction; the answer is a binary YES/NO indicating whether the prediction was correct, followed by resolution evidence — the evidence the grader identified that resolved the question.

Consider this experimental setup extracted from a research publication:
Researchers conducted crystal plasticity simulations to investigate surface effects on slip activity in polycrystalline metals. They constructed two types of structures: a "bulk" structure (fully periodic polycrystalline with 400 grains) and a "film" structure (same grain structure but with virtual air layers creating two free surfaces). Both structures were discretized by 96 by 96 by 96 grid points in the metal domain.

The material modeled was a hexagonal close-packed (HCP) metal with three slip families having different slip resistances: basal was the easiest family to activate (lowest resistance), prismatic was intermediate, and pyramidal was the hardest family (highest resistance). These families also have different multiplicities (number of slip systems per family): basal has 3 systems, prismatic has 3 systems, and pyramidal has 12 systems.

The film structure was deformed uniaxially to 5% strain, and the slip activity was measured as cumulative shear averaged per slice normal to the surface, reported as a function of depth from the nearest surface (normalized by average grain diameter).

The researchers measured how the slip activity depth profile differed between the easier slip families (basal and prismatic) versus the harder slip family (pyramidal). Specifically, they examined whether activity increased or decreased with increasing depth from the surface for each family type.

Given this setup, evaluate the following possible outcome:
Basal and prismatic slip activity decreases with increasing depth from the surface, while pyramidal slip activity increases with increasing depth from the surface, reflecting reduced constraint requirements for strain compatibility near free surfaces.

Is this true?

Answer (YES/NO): NO